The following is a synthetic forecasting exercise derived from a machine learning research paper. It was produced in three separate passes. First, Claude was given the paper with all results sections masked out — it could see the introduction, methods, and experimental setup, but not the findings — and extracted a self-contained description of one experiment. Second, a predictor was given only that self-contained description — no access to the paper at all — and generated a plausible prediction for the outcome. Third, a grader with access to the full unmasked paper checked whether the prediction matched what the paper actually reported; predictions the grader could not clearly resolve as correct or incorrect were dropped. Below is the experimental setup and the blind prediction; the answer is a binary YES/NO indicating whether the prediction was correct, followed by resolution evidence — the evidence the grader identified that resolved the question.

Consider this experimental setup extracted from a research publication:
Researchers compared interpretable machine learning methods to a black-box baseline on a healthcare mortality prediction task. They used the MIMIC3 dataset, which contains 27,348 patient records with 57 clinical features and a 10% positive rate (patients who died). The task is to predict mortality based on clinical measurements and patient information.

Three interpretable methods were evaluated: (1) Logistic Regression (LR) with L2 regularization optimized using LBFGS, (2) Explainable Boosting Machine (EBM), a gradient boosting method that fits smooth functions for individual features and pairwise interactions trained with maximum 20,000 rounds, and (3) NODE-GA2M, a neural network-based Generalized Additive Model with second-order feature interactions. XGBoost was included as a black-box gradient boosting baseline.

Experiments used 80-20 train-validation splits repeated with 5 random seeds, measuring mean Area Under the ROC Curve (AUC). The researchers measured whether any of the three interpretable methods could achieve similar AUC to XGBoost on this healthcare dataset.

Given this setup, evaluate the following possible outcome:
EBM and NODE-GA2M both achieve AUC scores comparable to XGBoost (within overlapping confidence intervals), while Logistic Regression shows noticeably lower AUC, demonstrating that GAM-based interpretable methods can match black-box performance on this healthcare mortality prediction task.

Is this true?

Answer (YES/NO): YES